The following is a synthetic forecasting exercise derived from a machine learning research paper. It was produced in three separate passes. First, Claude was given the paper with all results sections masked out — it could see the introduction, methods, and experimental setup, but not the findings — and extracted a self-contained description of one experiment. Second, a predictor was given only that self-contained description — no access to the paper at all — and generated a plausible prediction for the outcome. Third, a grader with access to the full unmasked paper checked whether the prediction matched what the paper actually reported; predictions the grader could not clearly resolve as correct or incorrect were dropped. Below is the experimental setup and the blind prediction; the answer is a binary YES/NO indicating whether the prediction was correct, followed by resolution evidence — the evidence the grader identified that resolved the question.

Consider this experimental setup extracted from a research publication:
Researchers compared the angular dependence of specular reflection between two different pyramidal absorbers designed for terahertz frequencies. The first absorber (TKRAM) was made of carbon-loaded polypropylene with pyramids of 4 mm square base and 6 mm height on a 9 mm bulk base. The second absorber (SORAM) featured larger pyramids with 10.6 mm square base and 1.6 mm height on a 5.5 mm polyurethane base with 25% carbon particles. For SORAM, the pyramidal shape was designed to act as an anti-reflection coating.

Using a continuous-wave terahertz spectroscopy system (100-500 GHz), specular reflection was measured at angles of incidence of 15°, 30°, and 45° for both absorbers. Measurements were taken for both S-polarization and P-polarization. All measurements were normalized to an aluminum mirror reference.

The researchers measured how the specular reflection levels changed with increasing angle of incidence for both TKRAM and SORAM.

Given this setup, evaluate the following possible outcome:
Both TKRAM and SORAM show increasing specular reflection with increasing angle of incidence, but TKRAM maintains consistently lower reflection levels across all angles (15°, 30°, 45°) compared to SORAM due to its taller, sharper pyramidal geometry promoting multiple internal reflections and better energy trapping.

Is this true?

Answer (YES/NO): NO